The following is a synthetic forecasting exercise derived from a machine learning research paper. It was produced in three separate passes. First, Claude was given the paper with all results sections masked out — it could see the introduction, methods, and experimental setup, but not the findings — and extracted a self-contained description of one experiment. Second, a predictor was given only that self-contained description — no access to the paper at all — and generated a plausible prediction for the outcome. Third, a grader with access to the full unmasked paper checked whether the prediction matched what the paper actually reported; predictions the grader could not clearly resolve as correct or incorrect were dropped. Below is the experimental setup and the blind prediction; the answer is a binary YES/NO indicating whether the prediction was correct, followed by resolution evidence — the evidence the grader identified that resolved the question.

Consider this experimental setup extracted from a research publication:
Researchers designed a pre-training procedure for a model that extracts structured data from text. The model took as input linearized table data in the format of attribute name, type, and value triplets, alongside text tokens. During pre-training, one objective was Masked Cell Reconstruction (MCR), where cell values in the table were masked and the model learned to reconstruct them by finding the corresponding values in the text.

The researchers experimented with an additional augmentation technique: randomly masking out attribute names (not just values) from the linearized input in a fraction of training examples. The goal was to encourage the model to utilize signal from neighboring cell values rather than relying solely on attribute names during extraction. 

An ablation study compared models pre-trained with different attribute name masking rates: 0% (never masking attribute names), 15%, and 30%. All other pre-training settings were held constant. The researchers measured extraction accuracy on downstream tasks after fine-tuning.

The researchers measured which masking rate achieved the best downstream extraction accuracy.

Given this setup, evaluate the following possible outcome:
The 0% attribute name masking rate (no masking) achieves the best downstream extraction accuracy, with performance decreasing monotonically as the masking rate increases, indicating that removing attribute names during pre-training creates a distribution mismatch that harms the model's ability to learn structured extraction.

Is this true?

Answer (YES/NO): NO